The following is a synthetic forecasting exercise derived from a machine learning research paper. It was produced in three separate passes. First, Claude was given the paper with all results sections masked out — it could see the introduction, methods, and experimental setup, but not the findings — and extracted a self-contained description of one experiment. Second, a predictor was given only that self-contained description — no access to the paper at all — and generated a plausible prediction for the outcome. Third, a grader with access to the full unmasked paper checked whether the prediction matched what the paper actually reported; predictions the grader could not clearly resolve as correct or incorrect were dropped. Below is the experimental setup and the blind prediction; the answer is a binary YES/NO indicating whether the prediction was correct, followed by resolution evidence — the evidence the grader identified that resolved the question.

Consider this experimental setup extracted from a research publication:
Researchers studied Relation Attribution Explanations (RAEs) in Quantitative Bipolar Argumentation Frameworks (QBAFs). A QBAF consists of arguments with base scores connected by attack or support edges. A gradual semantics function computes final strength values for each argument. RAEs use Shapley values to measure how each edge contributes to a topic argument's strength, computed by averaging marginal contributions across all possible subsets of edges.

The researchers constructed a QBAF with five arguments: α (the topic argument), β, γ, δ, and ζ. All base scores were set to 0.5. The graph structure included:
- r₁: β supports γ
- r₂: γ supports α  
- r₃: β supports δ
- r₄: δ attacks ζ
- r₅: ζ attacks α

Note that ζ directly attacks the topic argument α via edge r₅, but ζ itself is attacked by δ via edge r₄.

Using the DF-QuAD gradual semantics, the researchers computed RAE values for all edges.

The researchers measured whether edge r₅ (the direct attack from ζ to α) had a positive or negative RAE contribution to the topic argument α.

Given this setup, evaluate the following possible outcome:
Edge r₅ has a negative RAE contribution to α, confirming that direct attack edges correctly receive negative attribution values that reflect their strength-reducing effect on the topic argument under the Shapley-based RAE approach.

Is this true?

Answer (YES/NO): NO